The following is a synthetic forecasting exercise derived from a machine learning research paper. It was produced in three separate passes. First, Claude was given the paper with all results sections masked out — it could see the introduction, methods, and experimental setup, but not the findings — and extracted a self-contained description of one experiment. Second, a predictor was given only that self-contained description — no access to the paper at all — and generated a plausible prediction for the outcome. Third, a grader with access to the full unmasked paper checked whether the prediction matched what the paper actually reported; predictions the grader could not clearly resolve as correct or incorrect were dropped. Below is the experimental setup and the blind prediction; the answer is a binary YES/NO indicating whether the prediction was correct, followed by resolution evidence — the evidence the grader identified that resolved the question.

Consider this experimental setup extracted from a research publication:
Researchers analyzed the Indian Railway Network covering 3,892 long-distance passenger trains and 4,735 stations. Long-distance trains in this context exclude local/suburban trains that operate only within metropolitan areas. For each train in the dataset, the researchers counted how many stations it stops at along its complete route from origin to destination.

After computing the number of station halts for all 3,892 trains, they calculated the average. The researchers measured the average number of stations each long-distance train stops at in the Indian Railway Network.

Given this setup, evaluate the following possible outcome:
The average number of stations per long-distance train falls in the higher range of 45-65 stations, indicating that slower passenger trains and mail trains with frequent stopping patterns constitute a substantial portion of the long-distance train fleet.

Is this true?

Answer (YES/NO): NO